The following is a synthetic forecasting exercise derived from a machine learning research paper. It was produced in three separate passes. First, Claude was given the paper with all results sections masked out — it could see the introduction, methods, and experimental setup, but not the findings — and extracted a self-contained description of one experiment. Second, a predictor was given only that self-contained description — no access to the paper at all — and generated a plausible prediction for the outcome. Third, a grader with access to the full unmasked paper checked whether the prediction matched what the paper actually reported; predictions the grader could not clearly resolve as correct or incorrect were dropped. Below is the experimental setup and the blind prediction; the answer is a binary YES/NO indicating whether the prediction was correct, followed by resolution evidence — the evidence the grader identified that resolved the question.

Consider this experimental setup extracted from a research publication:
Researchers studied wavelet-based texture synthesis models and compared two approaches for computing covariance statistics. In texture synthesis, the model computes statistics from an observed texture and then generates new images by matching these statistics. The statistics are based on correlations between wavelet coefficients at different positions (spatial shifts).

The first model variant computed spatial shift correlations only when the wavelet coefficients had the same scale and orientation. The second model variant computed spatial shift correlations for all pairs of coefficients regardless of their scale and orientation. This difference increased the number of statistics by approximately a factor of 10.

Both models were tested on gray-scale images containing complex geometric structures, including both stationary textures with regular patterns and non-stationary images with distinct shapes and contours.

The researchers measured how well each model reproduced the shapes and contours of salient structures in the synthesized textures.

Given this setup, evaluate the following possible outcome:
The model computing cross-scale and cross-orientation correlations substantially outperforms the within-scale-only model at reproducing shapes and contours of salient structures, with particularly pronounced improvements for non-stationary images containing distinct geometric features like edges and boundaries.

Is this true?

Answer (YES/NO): NO